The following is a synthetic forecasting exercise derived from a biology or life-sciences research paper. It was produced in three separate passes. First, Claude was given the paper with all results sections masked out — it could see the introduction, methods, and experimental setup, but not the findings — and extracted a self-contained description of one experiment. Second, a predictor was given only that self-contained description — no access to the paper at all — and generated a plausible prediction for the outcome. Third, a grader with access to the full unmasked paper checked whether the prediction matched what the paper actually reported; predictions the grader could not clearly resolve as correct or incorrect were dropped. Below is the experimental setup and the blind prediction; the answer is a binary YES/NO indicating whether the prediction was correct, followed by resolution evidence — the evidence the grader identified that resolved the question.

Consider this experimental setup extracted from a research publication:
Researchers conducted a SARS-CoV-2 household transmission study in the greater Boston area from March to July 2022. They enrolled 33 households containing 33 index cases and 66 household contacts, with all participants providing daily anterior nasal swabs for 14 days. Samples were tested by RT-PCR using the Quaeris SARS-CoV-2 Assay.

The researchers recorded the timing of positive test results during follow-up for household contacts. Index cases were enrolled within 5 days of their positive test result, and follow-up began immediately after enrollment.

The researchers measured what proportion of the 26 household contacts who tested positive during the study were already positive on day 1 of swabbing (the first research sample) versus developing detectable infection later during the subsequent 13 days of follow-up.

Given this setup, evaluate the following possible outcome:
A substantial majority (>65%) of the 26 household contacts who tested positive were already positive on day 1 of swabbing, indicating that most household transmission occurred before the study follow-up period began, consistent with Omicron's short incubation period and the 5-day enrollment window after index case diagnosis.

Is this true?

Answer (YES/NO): NO